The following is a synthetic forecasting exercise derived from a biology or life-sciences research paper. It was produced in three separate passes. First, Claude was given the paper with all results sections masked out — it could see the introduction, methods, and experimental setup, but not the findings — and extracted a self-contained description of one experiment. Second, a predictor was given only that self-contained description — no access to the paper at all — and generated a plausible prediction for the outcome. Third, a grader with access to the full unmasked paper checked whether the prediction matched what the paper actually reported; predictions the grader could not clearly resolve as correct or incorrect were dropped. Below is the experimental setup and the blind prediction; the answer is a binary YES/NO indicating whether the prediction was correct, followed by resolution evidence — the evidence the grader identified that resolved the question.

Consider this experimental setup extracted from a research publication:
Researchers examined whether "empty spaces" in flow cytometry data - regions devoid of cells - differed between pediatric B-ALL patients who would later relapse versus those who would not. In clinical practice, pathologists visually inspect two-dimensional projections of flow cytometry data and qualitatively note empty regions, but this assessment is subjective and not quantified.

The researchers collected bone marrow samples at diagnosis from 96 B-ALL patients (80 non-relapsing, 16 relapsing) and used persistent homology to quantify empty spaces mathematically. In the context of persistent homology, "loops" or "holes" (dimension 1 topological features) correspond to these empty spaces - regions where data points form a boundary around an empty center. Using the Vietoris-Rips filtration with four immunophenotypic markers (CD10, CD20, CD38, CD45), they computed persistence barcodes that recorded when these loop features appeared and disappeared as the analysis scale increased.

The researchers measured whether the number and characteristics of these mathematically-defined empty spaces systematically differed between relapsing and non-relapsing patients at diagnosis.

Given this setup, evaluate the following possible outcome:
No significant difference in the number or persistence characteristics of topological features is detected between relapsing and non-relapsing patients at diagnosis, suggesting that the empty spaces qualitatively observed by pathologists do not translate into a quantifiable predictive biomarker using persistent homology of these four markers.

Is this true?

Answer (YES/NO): NO